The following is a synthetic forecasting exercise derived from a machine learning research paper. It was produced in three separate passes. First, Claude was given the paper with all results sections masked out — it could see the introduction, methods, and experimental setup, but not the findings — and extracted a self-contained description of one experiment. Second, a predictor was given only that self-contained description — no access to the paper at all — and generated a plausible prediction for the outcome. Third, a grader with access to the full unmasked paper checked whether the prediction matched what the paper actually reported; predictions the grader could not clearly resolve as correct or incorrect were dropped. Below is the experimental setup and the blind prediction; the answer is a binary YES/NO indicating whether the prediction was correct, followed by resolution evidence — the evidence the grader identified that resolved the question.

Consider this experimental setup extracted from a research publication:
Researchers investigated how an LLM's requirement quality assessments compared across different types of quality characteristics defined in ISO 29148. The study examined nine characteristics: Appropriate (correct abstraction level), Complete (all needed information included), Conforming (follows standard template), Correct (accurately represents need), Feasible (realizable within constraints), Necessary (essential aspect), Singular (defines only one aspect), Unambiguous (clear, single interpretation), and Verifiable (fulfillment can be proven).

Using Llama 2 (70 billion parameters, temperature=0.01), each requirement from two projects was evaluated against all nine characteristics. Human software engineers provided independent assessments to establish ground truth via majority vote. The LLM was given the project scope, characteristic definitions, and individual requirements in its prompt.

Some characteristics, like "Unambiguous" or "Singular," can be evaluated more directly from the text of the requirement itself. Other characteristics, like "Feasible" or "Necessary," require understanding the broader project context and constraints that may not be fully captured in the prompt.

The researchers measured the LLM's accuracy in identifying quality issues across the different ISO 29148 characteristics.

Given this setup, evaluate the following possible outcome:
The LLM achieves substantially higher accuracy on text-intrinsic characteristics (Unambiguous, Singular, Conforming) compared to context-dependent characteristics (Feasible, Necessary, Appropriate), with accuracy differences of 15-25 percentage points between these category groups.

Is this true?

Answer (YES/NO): NO